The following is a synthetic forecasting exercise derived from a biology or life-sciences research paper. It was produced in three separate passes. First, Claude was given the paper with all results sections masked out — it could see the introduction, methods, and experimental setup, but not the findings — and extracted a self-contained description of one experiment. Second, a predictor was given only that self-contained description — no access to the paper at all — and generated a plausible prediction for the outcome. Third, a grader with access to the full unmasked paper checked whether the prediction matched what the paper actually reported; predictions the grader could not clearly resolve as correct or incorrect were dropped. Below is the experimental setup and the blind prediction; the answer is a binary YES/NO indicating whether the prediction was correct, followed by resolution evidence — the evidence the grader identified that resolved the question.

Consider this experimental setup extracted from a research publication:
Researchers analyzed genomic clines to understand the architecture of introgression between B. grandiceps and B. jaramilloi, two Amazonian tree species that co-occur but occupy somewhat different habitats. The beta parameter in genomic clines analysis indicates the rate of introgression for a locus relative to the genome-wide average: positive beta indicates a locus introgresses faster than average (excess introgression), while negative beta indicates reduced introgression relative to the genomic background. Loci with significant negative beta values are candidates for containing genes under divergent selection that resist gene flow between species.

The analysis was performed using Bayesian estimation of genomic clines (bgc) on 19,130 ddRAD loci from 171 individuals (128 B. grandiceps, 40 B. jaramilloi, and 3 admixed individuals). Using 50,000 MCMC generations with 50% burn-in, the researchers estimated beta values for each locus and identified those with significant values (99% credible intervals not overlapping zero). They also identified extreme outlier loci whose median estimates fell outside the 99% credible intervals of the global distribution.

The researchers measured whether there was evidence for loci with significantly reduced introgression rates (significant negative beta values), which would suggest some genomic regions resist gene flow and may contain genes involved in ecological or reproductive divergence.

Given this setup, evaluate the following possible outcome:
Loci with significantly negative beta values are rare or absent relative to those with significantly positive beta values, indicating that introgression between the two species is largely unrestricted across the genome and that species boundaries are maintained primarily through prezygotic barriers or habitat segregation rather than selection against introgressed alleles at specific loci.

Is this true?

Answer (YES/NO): NO